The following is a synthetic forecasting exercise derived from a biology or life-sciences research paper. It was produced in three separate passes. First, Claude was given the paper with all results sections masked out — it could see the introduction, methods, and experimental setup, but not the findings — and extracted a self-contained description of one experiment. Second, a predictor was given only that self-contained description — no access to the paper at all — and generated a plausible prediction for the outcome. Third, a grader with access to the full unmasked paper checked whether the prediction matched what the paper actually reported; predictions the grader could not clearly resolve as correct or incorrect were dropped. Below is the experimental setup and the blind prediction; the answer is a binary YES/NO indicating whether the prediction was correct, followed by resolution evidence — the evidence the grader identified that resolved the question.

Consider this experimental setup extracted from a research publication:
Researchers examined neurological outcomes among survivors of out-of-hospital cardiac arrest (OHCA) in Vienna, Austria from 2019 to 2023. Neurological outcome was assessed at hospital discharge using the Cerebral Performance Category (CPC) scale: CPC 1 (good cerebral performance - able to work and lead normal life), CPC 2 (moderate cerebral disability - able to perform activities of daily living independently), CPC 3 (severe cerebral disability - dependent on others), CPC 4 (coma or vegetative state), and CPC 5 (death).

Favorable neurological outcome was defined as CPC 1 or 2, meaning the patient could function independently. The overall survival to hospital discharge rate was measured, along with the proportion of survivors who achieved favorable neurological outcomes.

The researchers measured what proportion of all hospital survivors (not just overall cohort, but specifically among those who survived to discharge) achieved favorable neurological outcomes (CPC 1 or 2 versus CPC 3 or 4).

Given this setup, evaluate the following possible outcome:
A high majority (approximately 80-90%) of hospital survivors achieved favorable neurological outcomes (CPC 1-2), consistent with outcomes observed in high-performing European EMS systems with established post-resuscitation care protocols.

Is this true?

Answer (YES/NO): NO